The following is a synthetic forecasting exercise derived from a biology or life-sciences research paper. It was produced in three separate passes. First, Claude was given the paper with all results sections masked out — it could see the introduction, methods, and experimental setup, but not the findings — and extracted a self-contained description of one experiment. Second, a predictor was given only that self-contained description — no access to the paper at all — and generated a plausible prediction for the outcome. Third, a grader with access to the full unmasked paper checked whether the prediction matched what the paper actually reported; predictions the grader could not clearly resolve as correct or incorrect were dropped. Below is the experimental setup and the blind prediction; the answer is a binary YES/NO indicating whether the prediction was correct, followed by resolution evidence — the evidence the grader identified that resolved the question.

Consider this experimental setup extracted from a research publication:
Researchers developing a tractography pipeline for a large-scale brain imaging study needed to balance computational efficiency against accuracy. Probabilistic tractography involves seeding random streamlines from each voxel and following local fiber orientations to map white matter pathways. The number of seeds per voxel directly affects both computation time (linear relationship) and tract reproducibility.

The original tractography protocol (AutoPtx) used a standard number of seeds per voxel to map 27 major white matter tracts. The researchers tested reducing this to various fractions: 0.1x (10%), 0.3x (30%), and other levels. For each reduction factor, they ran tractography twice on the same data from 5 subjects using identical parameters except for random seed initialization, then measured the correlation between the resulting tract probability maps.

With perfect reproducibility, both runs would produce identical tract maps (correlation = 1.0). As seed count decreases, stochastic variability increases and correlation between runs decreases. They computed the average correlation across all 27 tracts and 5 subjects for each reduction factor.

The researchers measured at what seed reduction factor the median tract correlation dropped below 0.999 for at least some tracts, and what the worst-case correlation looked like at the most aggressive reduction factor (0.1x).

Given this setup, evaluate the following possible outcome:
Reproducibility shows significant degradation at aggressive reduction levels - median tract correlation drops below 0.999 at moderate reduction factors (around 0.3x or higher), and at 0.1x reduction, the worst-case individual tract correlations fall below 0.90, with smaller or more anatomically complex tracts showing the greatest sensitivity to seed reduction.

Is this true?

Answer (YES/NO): NO